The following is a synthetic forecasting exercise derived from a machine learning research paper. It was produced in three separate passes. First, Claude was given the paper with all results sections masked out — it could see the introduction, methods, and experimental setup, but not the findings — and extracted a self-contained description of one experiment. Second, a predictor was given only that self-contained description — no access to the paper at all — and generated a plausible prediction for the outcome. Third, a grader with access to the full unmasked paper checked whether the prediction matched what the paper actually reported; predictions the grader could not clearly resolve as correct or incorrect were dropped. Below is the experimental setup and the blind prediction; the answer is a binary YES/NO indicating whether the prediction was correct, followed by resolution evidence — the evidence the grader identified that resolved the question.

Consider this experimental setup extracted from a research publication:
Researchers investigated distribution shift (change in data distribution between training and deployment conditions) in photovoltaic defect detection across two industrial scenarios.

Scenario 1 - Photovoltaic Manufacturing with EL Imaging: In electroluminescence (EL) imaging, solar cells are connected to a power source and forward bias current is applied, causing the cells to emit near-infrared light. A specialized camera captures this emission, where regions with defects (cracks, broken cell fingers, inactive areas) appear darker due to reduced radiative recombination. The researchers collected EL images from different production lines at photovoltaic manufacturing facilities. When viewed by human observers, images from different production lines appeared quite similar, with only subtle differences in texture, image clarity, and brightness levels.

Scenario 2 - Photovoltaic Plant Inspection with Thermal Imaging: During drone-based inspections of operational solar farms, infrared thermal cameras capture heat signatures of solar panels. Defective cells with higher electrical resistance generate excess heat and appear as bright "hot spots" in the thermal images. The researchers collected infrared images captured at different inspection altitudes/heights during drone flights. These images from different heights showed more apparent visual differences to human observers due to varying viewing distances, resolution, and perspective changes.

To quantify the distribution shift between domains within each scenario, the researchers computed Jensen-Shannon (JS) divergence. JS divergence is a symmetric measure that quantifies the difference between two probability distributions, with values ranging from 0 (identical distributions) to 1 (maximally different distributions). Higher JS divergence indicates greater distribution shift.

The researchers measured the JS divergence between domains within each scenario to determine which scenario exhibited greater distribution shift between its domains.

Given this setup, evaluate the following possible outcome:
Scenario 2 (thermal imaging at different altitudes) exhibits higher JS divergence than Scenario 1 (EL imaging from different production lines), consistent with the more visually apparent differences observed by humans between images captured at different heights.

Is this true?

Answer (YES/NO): NO